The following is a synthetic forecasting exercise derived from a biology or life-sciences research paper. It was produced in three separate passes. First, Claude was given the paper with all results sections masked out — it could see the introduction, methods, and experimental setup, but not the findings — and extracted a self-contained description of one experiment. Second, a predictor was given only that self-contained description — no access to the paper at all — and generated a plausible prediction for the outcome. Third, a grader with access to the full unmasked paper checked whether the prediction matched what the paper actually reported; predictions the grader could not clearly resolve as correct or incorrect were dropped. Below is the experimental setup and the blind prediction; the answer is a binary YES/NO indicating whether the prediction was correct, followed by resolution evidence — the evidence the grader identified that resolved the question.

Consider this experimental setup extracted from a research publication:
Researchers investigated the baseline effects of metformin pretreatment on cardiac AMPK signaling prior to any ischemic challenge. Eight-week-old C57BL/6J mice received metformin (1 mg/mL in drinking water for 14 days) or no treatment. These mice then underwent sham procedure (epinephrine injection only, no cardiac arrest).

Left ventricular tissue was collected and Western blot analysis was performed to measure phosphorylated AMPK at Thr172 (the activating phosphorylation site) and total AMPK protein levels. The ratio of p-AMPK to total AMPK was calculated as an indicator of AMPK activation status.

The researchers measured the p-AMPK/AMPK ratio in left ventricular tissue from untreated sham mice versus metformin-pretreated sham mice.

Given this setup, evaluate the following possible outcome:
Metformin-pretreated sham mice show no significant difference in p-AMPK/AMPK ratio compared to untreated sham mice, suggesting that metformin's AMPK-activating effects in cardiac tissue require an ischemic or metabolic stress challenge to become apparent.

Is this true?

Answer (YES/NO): YES